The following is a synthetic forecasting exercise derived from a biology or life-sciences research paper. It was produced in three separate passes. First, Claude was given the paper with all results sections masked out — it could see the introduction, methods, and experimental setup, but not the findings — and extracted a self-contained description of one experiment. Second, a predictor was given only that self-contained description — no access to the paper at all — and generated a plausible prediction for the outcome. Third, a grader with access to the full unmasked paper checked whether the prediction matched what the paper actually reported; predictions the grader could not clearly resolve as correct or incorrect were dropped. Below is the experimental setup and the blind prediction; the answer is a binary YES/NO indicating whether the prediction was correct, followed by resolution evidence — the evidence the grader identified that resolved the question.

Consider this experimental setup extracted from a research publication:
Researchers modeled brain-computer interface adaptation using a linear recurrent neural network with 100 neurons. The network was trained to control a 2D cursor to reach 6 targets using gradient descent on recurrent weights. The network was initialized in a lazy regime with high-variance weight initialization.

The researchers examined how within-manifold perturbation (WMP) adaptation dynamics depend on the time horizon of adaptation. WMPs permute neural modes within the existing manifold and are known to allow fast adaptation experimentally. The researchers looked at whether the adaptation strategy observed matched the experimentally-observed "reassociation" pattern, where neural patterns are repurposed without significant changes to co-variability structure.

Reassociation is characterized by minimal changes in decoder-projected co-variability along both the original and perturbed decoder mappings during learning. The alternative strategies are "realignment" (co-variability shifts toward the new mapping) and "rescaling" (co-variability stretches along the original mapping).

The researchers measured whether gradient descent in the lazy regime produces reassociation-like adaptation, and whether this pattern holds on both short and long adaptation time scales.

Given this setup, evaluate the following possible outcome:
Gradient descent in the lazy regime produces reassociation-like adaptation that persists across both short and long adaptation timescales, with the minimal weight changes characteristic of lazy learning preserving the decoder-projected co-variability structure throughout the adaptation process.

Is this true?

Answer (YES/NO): NO